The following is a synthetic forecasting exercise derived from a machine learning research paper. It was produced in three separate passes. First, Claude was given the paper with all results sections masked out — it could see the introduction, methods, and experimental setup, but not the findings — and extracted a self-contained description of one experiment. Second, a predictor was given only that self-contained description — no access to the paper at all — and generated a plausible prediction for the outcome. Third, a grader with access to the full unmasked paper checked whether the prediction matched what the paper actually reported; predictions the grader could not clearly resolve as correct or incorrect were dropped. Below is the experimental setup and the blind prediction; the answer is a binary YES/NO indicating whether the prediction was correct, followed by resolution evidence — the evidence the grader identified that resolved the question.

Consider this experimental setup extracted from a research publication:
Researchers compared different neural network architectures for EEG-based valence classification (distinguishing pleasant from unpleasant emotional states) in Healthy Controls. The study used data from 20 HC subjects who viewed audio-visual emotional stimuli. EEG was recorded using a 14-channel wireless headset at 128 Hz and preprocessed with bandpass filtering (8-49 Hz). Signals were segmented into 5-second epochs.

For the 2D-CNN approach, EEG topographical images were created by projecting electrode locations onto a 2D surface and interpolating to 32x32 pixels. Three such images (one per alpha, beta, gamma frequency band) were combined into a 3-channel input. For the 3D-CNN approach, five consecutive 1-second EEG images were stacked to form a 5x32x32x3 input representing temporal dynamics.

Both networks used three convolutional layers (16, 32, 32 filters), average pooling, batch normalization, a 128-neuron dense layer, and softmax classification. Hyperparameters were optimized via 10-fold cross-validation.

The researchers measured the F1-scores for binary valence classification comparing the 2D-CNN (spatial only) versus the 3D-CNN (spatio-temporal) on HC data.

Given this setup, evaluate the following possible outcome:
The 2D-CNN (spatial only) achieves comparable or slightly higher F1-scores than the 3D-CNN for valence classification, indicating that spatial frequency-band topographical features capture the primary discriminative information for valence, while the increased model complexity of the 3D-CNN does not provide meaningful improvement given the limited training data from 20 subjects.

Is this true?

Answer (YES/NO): NO